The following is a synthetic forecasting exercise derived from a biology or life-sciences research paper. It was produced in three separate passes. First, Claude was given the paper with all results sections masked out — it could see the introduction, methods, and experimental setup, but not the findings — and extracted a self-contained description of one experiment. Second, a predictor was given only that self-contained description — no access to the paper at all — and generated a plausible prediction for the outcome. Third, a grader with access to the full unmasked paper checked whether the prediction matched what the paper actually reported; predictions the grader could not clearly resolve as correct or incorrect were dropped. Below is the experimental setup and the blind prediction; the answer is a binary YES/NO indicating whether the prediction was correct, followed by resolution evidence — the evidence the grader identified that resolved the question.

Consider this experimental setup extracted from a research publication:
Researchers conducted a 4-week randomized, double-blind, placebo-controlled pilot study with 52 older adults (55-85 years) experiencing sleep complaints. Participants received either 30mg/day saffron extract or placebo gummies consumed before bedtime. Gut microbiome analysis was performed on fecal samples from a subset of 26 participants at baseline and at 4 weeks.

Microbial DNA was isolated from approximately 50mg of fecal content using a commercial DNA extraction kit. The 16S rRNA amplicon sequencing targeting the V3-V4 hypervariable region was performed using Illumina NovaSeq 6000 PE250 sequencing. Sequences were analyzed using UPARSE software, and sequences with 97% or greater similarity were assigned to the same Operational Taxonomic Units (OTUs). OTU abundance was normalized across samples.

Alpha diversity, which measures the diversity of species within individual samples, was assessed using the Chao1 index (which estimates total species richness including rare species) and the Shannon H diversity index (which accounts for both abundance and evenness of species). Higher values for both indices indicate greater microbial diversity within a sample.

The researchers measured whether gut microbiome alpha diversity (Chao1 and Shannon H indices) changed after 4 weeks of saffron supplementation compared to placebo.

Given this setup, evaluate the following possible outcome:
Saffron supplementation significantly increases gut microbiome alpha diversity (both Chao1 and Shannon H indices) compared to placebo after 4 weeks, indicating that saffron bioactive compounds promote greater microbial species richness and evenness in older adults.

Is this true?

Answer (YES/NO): NO